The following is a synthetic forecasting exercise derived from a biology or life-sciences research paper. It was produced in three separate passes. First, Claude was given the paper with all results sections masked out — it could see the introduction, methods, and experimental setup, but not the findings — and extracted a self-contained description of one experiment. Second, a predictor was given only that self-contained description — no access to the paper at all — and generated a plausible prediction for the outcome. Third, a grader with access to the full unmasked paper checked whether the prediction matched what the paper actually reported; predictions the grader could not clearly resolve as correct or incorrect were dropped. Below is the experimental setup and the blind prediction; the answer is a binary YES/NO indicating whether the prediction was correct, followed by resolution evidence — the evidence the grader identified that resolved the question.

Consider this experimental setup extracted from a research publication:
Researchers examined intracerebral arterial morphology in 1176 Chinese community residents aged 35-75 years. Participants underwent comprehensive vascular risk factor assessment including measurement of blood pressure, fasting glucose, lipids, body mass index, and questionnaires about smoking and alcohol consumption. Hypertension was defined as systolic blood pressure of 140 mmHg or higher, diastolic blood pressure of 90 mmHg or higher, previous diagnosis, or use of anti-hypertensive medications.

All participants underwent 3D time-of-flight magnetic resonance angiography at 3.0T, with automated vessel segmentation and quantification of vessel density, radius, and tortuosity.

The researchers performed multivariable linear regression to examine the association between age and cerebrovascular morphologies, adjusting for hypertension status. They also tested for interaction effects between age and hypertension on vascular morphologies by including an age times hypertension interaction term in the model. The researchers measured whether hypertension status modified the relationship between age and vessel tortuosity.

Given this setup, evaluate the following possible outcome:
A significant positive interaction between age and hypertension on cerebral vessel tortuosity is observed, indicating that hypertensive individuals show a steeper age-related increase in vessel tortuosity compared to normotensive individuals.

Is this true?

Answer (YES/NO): NO